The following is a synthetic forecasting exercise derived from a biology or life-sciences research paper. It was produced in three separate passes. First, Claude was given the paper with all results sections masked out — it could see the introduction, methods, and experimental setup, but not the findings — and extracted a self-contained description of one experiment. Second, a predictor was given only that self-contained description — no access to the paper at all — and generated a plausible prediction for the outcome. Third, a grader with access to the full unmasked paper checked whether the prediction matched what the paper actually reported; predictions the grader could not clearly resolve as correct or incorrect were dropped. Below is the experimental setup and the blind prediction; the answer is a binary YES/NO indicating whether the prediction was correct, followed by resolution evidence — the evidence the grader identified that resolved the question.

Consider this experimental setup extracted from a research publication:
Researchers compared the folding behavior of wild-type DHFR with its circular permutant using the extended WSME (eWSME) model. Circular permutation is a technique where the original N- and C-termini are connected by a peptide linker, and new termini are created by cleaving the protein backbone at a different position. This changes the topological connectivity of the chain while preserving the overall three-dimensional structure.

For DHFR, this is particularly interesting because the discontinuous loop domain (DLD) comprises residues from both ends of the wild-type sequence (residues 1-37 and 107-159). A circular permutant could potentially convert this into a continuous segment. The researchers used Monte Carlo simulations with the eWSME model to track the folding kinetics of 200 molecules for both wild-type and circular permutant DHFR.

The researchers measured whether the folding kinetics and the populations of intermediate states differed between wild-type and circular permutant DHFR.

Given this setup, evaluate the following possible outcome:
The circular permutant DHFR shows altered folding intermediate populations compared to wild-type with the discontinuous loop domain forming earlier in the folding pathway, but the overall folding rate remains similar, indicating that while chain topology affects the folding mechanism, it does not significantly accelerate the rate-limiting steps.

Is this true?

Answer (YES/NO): NO